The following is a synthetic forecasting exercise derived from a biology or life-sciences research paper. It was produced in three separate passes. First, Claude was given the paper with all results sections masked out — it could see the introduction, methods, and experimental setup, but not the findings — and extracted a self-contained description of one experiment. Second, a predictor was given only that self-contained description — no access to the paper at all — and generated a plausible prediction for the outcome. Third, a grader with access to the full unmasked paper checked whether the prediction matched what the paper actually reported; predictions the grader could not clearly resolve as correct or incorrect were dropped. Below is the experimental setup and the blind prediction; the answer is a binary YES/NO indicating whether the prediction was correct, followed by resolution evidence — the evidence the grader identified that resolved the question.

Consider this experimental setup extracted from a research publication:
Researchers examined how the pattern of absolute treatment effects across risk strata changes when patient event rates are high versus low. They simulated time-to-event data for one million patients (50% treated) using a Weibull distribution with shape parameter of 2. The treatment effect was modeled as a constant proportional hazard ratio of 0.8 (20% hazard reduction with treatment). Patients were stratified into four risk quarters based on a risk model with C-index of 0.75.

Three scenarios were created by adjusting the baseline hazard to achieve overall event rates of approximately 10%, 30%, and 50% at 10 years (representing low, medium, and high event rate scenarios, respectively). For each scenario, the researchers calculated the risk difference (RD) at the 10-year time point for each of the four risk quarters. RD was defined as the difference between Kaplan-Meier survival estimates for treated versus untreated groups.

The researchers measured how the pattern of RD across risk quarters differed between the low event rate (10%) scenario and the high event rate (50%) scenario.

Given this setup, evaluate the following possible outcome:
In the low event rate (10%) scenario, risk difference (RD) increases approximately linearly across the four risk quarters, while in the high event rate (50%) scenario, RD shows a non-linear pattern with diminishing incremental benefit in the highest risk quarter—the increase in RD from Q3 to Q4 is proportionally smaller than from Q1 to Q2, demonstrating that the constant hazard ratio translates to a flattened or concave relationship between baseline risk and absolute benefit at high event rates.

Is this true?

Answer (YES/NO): NO